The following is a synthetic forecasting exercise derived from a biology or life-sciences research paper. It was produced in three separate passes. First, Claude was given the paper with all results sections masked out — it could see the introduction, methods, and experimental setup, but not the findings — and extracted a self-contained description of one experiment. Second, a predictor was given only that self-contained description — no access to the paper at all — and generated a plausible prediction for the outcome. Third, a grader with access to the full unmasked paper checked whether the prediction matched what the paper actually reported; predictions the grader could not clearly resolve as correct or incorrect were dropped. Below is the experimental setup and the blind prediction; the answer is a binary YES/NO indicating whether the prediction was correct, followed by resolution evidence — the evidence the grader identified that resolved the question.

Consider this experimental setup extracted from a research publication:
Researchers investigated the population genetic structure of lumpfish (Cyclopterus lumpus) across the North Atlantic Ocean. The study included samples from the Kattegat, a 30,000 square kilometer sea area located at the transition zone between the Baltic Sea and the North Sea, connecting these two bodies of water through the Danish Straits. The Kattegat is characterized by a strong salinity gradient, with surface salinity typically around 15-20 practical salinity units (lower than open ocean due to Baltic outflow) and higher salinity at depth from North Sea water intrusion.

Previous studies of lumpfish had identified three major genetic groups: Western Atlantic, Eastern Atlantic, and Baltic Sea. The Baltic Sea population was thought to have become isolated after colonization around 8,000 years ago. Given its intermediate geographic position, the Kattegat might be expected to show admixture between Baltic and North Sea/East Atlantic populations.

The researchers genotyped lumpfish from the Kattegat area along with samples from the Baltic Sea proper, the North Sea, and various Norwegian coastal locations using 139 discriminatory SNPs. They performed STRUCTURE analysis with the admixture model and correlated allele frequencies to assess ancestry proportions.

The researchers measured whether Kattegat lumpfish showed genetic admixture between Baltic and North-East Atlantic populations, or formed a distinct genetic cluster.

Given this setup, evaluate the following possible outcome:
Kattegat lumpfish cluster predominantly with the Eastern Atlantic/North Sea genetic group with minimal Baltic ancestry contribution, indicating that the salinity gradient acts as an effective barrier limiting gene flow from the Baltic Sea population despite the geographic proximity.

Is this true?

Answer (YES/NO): NO